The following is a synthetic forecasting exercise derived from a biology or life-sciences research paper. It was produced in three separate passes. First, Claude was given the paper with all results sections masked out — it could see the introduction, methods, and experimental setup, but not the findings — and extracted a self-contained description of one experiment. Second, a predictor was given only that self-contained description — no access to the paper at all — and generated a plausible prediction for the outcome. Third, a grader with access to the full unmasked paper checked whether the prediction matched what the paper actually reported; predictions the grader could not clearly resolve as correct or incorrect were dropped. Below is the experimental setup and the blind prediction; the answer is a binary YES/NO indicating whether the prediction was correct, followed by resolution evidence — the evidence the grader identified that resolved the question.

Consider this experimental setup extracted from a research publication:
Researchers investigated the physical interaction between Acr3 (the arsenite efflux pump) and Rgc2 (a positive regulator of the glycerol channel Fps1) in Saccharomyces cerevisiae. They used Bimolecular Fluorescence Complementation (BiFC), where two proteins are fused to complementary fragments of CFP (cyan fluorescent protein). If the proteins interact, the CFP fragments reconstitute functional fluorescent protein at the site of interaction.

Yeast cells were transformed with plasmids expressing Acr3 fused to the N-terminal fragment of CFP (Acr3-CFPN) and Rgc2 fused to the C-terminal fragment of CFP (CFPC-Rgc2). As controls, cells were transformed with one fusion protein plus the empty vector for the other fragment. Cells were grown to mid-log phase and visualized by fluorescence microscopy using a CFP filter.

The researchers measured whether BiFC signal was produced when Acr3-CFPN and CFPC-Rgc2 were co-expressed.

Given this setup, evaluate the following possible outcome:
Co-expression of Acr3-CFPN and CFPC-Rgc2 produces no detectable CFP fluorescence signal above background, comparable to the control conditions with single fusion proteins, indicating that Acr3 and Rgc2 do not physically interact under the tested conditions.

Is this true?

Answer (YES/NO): NO